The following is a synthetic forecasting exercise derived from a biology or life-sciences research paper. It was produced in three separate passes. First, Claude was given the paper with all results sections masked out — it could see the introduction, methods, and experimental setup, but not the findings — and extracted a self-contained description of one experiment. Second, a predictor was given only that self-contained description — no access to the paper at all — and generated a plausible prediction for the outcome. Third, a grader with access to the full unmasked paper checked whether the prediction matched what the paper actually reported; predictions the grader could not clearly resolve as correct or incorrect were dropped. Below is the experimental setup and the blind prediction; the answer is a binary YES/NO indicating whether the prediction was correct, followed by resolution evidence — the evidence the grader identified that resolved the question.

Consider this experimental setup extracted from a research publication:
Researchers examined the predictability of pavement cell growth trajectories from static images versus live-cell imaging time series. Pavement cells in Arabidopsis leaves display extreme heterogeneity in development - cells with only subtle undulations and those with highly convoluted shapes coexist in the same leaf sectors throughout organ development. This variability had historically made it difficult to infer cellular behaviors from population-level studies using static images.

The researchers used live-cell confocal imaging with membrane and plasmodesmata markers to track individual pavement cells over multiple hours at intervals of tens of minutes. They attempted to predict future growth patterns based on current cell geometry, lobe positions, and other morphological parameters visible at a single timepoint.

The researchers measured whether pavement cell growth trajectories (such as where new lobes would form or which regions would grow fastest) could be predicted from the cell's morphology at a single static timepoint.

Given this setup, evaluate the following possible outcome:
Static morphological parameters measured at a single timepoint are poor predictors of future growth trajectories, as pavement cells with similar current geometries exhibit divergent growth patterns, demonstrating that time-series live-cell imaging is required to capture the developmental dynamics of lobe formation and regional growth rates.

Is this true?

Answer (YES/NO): YES